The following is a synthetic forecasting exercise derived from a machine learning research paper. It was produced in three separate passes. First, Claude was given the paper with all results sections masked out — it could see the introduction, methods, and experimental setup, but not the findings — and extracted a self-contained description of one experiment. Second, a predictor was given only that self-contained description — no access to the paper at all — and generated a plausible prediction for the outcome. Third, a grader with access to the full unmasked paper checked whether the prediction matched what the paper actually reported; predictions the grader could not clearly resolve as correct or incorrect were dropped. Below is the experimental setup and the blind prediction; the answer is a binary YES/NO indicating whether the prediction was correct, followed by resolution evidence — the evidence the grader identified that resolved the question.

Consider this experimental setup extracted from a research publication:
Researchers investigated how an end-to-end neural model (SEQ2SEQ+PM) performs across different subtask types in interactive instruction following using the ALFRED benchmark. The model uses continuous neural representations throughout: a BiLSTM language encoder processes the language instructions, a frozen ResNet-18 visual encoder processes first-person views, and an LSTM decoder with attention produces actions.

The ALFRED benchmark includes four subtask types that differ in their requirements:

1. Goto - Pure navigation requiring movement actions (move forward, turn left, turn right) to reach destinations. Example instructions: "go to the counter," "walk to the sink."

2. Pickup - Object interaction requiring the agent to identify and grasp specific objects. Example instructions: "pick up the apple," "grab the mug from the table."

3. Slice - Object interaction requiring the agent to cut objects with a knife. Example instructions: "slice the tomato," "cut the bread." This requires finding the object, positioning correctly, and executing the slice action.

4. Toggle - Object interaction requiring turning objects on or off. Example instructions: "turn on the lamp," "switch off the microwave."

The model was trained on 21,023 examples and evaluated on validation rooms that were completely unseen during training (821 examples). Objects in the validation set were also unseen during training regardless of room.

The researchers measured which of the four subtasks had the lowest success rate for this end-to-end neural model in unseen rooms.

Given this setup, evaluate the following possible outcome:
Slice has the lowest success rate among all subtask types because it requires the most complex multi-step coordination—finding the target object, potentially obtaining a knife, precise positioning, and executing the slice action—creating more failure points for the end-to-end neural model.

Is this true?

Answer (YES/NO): YES